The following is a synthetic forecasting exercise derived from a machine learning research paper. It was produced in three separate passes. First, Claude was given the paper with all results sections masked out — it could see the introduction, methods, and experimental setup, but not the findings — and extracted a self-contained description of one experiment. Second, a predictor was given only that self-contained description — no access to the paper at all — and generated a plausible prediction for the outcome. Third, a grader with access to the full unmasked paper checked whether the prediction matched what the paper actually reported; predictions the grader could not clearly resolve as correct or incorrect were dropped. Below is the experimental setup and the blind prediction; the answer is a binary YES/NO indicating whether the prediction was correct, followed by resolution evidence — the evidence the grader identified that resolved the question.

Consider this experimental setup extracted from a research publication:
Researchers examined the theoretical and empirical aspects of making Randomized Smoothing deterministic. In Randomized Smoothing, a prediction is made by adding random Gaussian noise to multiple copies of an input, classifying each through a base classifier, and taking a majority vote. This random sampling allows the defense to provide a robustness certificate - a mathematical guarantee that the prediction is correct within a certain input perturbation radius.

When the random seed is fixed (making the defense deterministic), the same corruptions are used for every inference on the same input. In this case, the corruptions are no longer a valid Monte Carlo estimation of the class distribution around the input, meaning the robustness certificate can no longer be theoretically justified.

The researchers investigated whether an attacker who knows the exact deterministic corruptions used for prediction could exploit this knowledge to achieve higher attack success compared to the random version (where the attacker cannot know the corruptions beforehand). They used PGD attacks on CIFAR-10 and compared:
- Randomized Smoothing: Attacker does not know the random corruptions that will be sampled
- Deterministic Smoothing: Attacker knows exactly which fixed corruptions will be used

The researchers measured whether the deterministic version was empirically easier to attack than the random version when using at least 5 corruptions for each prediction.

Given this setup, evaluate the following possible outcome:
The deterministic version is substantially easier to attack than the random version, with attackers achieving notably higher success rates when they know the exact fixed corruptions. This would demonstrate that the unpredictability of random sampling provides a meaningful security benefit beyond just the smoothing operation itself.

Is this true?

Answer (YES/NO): NO